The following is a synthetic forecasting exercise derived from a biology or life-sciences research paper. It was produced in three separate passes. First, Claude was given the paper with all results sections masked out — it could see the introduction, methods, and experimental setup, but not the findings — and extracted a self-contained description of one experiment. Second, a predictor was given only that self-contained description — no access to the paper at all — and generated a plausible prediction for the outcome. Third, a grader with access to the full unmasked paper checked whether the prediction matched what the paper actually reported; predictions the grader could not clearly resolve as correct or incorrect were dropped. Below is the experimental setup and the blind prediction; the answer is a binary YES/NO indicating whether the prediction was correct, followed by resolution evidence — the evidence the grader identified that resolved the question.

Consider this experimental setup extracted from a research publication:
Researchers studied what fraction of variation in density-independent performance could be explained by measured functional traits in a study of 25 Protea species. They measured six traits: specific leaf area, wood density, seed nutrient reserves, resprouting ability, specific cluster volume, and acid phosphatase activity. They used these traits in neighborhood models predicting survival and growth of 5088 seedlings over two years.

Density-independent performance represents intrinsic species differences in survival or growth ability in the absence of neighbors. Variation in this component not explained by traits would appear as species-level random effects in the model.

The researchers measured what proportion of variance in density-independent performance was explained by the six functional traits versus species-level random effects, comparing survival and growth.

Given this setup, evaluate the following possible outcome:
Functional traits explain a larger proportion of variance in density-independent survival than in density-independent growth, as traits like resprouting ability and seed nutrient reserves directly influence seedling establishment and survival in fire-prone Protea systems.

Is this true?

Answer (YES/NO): NO